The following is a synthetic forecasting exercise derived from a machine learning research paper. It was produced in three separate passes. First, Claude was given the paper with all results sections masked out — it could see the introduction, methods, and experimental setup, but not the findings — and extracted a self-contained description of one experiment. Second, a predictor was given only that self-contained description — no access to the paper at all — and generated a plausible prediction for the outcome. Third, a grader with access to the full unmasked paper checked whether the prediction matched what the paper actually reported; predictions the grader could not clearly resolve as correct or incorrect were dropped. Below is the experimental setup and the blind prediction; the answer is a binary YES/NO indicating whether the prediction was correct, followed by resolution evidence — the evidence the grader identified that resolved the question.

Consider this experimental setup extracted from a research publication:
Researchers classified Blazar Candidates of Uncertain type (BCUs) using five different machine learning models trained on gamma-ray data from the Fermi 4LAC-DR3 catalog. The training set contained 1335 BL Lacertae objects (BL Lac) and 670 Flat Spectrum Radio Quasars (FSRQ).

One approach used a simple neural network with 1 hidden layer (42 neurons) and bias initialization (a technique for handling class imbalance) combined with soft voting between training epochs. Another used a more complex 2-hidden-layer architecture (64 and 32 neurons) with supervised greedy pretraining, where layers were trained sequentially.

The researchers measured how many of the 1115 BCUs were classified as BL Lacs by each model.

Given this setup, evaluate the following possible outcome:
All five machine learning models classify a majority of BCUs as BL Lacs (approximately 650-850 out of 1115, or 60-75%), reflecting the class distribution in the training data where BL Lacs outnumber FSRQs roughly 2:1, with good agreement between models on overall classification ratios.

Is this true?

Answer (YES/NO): NO